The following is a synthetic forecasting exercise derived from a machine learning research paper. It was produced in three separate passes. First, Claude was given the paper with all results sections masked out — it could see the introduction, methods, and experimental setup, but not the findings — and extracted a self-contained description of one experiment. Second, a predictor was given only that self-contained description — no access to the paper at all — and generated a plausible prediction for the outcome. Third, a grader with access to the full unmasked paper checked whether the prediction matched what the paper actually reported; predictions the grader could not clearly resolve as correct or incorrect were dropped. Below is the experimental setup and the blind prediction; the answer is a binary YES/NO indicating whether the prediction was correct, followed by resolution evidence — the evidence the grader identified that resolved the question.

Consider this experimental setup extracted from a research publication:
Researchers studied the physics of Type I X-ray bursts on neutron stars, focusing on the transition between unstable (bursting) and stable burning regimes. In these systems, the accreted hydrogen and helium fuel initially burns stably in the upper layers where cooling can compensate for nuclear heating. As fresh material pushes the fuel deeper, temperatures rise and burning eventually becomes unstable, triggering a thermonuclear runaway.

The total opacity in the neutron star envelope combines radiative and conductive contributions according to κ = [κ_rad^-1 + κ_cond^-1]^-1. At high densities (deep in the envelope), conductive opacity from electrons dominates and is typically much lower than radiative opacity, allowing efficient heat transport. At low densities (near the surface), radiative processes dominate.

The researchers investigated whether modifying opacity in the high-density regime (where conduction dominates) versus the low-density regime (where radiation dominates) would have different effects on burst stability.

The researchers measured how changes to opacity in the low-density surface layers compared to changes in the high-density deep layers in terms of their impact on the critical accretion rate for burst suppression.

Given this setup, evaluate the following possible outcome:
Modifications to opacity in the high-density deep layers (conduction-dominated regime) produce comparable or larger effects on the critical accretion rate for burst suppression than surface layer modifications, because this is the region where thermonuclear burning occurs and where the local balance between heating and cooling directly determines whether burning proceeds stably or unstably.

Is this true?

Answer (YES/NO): NO